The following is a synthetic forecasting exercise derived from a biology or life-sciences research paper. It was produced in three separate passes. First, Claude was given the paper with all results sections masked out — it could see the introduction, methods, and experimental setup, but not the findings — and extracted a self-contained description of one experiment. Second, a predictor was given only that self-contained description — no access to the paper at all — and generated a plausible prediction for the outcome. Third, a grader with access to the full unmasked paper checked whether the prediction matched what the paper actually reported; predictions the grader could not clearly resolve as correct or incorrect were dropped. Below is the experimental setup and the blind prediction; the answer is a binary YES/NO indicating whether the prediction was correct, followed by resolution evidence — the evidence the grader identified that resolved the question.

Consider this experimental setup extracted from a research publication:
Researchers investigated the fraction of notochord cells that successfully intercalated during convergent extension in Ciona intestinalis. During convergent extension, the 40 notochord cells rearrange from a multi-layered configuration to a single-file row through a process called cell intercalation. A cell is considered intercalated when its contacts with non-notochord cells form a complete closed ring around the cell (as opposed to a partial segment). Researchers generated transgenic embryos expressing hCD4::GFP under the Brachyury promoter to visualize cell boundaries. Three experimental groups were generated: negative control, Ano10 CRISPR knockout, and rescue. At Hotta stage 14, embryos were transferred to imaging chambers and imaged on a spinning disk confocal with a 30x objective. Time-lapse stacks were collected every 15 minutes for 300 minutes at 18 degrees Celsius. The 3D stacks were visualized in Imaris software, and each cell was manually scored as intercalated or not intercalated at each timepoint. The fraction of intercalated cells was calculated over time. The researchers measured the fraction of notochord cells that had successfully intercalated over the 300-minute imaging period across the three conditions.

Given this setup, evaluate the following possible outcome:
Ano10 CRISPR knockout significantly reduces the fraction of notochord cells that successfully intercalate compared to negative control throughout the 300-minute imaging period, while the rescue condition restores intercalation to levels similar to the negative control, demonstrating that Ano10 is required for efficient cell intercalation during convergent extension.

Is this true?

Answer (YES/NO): YES